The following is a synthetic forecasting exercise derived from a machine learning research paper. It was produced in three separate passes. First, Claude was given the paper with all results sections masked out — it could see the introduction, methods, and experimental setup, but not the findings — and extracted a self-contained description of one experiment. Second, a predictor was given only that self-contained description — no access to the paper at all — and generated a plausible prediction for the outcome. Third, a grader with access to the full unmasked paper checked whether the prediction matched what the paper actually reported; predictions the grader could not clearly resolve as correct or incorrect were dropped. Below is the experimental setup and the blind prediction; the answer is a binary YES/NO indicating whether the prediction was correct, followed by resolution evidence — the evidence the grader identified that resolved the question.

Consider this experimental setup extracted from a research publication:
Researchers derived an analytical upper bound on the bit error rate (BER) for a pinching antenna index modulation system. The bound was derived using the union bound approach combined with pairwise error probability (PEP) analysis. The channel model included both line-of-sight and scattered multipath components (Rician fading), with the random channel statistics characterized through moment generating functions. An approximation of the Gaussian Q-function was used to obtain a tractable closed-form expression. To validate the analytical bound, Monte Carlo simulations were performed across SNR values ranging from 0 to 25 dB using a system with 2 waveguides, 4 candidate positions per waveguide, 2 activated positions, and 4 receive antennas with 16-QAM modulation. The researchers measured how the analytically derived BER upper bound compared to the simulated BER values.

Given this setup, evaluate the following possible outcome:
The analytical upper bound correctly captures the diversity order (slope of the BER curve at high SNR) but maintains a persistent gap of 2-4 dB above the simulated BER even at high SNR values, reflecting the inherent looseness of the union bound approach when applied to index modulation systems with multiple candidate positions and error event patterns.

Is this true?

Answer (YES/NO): NO